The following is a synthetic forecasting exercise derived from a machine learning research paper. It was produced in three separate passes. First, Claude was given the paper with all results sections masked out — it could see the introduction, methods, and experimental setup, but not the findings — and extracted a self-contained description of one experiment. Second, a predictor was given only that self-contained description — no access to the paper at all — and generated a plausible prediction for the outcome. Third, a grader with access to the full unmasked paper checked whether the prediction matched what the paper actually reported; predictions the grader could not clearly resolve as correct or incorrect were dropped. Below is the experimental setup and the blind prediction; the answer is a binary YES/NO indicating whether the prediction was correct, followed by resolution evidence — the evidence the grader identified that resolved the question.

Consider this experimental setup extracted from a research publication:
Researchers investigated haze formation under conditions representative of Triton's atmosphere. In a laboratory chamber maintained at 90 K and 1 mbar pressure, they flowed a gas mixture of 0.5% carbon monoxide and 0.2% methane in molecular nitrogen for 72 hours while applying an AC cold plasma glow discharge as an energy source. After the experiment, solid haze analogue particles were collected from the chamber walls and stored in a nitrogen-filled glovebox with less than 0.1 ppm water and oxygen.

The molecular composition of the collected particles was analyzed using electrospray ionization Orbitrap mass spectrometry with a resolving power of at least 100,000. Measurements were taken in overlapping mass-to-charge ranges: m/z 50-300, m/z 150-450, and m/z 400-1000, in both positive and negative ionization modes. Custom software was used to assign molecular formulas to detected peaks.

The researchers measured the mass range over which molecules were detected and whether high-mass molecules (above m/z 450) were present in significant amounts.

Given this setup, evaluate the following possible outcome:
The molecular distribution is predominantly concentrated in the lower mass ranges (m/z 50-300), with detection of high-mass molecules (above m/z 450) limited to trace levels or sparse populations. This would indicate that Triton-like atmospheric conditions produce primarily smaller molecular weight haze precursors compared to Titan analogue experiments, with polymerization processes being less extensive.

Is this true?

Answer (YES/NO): NO